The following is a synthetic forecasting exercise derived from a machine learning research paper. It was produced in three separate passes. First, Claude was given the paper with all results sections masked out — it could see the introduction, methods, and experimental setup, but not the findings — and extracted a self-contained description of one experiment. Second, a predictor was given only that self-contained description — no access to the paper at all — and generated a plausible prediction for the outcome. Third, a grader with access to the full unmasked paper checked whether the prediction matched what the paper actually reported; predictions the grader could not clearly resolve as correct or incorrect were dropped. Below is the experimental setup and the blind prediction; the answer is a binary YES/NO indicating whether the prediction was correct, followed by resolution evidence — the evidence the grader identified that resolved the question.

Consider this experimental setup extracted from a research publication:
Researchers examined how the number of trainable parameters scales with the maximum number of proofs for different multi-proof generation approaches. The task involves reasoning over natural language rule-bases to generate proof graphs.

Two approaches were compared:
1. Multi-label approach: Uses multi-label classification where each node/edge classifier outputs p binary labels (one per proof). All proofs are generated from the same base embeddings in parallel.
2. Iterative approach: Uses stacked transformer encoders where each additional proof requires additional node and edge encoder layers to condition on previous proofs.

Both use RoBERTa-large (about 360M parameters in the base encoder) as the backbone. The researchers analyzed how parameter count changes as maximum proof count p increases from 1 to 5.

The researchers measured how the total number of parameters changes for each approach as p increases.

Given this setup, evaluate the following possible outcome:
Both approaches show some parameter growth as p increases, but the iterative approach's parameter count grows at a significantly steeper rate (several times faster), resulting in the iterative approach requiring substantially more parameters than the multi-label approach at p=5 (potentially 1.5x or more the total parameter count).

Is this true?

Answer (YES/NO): NO